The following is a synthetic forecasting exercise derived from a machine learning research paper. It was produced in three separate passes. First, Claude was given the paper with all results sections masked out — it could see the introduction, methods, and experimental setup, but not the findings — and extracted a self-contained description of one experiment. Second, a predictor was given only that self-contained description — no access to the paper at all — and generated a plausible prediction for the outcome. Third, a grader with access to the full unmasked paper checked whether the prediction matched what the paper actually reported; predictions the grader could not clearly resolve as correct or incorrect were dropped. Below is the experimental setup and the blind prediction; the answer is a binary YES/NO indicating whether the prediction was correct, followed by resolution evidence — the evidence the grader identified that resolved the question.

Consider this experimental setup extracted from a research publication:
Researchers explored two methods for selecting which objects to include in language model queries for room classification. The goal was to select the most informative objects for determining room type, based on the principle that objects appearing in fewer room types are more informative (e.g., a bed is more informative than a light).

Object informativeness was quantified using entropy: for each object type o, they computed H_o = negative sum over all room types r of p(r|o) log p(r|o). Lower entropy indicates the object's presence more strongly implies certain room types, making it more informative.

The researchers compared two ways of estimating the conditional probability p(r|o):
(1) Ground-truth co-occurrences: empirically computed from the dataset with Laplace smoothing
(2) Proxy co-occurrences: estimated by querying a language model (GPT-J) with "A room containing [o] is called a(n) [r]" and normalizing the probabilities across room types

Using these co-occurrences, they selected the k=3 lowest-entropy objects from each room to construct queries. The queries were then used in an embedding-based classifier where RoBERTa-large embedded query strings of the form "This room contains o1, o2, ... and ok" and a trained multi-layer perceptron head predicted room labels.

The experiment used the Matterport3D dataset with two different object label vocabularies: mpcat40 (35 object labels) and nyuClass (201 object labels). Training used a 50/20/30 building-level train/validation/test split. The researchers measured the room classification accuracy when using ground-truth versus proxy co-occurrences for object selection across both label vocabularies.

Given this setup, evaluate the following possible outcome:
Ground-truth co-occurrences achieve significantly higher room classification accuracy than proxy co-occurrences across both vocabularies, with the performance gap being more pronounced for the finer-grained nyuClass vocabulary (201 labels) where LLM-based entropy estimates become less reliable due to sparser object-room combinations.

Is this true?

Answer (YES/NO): NO